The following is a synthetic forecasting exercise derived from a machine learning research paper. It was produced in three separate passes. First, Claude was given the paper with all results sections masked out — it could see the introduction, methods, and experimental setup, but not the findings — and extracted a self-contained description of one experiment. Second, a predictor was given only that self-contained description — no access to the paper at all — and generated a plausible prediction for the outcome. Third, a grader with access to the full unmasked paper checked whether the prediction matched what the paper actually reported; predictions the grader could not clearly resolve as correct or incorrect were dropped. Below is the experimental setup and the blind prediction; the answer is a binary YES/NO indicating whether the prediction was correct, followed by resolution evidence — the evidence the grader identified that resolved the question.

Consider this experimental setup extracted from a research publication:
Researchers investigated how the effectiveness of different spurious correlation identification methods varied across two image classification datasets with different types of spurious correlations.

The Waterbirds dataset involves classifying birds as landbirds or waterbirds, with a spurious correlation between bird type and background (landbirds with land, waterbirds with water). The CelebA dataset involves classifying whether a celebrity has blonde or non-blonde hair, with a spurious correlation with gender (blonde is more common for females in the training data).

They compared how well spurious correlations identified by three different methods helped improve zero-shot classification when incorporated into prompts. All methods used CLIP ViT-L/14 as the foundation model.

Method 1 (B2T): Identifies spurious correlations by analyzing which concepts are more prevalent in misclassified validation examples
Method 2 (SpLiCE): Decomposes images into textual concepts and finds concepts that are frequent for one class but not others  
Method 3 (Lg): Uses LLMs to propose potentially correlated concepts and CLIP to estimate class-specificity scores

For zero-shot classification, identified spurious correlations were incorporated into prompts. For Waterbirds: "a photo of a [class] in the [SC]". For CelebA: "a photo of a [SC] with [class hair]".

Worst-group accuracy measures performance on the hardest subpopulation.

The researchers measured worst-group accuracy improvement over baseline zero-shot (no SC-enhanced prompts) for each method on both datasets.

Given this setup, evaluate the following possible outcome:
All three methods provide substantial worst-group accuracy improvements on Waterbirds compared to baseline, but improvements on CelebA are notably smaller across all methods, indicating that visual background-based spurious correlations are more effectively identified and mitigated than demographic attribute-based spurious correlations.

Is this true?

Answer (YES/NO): NO